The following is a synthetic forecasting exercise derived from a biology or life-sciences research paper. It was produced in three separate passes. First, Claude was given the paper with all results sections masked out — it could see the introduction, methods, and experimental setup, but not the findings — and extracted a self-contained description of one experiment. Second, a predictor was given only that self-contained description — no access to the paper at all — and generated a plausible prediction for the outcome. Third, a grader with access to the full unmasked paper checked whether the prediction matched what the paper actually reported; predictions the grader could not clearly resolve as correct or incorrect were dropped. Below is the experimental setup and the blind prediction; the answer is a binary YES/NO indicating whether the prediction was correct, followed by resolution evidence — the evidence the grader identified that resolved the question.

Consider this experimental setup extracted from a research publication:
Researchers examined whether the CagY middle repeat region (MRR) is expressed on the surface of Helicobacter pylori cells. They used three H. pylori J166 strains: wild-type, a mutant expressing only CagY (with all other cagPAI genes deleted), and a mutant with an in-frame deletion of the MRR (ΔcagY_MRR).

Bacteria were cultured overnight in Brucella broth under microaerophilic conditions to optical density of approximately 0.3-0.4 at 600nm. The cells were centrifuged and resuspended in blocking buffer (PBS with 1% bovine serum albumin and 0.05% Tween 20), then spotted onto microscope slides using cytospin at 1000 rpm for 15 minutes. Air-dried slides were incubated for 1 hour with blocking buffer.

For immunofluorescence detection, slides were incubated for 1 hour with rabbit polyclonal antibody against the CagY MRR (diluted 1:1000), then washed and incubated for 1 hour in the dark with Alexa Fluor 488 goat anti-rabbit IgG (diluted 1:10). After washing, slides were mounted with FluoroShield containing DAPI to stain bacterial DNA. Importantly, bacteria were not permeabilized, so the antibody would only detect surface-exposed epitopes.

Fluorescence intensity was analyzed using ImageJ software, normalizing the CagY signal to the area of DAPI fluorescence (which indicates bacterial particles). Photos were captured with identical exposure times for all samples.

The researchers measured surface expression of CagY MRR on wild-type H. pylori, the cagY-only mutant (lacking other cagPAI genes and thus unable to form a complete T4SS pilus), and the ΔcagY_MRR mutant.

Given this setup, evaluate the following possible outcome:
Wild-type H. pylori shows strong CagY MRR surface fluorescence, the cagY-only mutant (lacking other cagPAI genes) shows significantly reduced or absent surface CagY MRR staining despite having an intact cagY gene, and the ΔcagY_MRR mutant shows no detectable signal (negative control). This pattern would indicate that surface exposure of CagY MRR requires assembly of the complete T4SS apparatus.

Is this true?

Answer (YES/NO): NO